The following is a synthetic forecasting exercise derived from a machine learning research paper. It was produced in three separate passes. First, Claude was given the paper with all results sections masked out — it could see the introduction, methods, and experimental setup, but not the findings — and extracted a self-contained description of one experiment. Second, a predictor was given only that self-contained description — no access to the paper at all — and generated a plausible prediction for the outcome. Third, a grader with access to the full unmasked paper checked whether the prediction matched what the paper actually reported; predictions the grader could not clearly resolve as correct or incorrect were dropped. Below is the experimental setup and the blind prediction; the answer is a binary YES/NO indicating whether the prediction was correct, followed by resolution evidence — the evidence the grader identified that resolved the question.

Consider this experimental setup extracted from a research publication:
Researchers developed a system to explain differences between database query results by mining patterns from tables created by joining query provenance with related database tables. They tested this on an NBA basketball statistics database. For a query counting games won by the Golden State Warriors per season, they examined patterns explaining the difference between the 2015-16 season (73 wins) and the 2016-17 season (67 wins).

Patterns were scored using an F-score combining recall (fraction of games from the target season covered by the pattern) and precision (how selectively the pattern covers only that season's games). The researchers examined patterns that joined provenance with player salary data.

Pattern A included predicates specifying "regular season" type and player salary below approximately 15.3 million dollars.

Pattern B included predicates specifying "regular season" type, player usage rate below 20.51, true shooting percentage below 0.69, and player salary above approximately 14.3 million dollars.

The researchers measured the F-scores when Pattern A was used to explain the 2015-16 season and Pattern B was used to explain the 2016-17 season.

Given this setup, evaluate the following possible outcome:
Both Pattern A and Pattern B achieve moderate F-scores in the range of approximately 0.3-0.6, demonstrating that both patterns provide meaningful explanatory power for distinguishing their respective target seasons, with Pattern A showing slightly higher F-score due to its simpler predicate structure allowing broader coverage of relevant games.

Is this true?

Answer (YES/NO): NO